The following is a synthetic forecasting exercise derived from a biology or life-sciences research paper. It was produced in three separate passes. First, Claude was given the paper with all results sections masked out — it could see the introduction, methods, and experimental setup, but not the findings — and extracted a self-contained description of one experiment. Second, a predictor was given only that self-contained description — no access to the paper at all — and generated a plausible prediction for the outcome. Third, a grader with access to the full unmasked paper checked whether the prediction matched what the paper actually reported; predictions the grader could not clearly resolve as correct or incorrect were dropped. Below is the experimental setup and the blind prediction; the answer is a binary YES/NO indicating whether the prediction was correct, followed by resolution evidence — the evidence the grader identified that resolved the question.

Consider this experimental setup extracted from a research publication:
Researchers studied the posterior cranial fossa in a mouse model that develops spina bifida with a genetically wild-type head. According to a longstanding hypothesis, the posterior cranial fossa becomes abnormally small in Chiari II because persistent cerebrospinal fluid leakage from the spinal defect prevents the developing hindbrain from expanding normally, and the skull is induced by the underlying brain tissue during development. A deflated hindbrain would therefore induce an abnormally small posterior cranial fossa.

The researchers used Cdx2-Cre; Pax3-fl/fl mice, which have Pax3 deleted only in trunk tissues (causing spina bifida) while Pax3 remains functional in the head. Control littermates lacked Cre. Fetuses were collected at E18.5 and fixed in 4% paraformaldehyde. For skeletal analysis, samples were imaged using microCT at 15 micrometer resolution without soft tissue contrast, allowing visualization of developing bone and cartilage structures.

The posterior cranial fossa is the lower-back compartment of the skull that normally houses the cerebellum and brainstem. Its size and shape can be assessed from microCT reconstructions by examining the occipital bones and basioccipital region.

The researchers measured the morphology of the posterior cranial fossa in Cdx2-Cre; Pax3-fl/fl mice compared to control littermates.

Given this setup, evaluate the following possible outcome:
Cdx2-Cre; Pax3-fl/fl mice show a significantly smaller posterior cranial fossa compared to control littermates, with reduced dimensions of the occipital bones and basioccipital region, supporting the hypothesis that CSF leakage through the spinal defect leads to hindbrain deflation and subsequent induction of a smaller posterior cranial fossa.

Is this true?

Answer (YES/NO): NO